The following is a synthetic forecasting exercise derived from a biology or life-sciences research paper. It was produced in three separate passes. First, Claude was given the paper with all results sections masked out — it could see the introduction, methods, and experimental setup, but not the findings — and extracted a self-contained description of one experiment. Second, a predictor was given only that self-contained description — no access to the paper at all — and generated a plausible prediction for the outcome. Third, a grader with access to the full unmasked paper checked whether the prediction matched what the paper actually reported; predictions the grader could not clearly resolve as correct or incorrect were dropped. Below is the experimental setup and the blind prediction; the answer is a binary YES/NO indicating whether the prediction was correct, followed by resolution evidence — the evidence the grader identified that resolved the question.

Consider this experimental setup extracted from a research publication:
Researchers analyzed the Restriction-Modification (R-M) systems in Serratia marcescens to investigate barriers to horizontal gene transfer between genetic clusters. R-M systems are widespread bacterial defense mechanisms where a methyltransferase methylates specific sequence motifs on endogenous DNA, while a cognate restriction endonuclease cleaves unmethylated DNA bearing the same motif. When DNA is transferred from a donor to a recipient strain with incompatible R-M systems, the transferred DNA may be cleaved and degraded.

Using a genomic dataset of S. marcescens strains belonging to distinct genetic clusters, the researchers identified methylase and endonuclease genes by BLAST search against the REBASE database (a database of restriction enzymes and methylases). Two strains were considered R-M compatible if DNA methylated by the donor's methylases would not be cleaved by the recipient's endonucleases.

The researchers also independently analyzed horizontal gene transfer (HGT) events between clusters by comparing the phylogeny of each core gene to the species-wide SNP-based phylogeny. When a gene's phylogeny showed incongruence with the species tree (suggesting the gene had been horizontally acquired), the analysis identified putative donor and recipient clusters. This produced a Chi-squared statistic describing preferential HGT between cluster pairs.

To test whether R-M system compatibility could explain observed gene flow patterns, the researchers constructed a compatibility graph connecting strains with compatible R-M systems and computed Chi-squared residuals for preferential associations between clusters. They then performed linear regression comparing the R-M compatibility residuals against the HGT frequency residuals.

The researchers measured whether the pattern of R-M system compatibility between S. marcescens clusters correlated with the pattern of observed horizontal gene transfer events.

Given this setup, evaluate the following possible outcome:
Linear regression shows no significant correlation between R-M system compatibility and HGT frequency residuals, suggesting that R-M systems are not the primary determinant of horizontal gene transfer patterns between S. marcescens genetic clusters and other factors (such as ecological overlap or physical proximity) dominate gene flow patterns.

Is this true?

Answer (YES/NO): NO